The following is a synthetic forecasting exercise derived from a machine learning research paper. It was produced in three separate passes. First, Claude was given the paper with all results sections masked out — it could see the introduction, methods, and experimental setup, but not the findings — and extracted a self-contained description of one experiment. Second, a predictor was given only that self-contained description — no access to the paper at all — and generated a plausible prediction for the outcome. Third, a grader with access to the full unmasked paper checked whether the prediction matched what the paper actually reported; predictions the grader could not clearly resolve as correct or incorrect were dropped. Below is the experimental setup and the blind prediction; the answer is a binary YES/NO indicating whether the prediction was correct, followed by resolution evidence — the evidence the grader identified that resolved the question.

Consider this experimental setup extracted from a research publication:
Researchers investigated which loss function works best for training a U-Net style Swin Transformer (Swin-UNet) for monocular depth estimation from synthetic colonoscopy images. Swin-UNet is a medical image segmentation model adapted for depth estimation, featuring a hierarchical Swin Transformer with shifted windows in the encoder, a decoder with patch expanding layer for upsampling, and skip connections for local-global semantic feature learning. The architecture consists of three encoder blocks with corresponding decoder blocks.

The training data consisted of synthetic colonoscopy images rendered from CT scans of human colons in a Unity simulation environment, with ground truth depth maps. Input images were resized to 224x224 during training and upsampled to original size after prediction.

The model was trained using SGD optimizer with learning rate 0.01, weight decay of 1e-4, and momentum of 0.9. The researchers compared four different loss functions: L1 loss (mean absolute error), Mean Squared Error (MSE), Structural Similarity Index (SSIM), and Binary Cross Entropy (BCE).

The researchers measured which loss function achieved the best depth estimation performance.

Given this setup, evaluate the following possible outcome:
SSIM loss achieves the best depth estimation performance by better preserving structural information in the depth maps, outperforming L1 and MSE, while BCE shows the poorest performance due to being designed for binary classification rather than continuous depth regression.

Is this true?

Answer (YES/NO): NO